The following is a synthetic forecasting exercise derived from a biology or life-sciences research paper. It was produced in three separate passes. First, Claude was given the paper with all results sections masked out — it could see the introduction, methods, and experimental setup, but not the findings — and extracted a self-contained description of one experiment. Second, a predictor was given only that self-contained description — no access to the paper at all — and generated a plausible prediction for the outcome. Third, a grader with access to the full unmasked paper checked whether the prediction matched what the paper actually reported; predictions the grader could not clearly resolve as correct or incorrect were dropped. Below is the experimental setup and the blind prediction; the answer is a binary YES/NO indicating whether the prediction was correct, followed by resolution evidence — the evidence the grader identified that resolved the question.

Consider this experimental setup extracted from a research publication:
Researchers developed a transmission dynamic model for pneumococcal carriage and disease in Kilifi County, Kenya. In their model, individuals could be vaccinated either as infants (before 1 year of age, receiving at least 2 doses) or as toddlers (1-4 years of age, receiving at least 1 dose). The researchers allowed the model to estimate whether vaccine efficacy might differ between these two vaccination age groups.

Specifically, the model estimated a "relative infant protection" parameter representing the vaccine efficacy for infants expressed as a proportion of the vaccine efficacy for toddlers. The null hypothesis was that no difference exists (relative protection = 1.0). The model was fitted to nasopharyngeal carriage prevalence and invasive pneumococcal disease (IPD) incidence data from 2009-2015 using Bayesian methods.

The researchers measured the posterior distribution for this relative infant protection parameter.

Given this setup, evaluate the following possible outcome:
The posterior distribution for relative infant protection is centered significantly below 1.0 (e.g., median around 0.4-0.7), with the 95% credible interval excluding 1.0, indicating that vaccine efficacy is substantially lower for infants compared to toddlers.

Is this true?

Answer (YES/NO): NO